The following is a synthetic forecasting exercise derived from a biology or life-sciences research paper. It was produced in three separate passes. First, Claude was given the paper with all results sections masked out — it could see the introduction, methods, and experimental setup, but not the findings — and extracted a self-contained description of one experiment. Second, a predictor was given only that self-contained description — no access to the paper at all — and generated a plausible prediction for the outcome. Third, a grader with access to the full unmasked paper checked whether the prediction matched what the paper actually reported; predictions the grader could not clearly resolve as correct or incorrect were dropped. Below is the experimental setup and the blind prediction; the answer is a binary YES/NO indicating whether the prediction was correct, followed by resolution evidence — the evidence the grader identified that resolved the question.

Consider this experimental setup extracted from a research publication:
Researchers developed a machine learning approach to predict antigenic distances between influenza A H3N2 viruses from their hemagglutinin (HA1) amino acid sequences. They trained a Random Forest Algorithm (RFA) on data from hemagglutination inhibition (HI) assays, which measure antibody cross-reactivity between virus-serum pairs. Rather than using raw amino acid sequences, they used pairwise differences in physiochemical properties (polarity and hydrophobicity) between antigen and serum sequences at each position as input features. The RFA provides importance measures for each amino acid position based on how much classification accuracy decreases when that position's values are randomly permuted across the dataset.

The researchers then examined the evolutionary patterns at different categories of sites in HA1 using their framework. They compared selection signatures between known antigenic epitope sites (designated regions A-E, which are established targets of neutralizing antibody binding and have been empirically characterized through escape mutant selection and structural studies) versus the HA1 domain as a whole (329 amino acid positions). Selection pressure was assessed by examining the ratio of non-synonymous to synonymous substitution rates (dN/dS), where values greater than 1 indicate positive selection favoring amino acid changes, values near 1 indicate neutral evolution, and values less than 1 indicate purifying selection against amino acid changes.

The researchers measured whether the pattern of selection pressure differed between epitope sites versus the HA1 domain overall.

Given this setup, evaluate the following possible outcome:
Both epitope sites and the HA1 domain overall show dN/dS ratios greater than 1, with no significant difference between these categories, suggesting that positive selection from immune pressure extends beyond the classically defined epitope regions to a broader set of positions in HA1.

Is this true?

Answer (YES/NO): NO